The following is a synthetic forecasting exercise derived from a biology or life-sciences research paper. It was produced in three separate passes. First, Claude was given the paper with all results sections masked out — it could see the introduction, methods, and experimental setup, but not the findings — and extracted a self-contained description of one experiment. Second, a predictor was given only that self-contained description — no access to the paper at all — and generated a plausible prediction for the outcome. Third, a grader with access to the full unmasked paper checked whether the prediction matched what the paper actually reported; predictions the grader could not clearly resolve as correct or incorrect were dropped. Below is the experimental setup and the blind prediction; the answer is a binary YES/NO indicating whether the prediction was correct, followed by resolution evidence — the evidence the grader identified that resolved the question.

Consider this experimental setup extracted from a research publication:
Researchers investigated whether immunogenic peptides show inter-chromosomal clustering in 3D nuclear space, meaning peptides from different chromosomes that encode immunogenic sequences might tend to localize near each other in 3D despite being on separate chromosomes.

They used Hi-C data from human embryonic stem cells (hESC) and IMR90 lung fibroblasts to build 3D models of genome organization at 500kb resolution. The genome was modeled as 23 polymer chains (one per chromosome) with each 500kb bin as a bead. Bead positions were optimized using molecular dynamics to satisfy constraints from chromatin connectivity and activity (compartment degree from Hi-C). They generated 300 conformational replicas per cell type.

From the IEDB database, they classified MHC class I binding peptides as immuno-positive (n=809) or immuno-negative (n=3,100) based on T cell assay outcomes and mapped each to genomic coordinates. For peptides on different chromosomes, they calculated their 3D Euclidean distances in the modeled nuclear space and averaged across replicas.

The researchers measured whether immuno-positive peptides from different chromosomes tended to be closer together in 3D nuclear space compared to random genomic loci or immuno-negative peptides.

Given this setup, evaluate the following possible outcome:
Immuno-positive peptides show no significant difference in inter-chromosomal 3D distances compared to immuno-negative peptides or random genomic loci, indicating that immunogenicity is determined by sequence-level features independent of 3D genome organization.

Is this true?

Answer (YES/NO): NO